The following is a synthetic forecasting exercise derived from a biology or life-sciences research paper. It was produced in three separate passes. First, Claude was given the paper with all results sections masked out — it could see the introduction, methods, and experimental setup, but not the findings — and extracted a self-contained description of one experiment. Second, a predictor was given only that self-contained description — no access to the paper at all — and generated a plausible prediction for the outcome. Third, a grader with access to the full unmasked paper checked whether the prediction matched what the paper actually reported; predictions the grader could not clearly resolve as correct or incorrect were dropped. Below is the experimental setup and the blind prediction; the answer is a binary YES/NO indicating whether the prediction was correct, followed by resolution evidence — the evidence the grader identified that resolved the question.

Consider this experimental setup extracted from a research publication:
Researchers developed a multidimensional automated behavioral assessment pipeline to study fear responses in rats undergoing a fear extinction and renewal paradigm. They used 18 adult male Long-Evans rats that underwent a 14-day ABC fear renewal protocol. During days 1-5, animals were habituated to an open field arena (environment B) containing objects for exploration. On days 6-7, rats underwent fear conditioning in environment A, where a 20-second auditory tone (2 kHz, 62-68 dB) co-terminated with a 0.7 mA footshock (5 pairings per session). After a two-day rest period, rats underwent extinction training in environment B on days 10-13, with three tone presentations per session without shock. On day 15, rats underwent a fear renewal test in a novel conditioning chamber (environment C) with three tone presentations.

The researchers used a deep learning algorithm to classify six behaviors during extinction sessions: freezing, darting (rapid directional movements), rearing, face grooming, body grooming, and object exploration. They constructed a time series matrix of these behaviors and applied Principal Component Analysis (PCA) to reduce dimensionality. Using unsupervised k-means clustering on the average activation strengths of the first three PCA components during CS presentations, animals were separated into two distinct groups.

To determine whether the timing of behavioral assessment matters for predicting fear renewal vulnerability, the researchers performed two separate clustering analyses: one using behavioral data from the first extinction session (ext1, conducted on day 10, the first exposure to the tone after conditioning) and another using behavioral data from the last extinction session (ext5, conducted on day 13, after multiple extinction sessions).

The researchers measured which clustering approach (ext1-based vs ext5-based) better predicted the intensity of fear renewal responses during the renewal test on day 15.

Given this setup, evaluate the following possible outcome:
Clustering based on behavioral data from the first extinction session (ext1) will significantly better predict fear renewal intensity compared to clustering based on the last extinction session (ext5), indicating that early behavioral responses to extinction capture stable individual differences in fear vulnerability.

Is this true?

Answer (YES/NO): YES